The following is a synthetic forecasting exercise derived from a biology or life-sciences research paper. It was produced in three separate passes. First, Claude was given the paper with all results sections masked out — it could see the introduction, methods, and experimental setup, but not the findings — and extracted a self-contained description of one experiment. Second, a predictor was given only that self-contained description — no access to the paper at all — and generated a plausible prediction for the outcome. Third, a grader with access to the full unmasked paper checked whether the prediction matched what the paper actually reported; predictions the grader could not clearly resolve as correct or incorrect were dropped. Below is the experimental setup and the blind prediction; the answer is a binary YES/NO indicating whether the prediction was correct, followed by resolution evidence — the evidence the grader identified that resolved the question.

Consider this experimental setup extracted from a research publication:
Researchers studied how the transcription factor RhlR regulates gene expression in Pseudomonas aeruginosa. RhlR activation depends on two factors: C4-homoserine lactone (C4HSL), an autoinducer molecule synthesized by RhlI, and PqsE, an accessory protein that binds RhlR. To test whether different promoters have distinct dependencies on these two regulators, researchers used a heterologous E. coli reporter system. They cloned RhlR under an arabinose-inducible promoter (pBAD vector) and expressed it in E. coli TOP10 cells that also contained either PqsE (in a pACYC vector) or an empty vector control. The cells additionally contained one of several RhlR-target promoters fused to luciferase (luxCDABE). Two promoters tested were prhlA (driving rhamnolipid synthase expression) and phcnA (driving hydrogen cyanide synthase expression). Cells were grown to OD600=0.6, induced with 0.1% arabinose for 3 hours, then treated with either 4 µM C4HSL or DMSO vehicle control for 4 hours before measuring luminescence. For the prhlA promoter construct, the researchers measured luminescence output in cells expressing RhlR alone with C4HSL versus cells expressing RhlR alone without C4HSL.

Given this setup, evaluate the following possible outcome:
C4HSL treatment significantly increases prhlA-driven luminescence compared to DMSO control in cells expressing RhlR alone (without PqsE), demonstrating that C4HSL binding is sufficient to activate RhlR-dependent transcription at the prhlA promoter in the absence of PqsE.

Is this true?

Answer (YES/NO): YES